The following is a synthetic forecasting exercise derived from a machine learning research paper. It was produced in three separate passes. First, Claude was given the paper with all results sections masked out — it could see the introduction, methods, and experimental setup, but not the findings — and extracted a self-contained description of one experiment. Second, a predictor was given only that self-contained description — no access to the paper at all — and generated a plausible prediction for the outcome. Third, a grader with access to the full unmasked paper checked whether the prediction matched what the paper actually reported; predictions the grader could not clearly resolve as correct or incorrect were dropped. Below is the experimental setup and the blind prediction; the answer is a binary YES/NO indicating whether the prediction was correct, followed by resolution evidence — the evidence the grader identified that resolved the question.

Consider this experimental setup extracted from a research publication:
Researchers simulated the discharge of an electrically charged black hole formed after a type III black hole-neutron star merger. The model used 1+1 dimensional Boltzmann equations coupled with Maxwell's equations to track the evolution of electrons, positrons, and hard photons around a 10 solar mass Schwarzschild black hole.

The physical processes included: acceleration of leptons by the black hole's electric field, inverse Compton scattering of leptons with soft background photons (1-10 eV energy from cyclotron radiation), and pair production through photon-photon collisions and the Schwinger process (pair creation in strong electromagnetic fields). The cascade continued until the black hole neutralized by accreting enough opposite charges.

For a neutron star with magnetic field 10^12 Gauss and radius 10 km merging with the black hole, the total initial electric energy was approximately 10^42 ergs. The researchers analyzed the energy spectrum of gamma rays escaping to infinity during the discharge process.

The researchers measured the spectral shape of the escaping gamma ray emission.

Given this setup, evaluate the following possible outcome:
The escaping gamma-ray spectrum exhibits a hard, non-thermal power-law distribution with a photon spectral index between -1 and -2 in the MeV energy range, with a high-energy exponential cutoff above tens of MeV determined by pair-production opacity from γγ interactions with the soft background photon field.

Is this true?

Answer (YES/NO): NO